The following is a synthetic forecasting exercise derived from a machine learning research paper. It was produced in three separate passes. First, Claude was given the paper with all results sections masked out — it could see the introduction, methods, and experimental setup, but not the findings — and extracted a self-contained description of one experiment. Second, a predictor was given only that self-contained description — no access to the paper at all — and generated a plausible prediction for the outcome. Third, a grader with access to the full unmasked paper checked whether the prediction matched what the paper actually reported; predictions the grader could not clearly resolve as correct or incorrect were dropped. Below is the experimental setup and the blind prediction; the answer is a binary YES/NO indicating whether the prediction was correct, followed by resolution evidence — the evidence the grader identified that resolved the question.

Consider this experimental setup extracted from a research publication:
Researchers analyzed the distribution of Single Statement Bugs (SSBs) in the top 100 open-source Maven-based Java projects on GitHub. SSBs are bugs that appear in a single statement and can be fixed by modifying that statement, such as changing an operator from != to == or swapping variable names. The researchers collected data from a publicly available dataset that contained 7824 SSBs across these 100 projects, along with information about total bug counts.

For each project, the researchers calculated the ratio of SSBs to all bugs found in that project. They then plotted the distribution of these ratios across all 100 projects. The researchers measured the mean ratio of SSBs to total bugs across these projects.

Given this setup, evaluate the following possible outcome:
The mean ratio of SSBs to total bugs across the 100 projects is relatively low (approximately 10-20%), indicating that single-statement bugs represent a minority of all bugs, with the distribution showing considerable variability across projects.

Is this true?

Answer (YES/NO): NO